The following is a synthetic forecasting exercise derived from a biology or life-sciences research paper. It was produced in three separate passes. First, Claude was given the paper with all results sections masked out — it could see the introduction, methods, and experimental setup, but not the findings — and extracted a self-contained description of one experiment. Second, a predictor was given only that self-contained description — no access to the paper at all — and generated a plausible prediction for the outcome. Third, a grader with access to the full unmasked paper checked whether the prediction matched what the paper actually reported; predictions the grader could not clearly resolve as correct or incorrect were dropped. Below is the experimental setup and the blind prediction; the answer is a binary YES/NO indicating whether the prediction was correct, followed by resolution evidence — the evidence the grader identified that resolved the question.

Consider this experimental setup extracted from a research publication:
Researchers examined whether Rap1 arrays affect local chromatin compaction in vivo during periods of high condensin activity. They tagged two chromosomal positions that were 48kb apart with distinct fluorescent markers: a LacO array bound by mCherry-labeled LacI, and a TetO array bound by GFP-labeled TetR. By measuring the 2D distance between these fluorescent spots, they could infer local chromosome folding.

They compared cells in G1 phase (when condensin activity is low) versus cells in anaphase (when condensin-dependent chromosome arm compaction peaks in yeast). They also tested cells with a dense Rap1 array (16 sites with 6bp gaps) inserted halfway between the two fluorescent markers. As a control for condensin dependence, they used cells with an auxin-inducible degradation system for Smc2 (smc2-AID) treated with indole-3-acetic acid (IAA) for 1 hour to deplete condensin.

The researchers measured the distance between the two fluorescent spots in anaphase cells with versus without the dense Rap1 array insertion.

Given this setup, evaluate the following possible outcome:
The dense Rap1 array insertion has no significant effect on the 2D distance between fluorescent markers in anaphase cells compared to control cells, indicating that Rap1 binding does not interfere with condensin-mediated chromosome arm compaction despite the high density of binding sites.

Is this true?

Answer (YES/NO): NO